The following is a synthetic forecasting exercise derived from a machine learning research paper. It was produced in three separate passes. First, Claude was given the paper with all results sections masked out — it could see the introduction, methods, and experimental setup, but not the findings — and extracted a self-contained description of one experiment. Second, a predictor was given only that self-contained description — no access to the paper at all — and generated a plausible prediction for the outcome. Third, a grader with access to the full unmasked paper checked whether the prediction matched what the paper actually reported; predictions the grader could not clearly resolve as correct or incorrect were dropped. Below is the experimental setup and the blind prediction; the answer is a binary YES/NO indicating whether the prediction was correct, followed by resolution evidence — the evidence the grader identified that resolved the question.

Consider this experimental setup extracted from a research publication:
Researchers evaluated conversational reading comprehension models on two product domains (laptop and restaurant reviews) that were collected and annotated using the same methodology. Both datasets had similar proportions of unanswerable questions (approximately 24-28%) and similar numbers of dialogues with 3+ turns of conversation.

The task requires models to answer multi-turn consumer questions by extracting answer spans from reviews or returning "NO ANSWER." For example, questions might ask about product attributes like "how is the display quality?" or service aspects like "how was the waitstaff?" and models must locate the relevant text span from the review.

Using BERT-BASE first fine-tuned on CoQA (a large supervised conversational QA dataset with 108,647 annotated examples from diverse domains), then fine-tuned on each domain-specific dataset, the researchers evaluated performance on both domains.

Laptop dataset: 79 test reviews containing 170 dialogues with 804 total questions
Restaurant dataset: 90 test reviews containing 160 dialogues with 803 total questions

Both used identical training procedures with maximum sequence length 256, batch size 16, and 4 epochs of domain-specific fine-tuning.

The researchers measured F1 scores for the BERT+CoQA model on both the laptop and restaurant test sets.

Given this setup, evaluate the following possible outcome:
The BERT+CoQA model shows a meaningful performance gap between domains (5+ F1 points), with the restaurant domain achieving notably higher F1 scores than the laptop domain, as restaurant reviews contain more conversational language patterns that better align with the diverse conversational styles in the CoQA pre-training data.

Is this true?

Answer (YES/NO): YES